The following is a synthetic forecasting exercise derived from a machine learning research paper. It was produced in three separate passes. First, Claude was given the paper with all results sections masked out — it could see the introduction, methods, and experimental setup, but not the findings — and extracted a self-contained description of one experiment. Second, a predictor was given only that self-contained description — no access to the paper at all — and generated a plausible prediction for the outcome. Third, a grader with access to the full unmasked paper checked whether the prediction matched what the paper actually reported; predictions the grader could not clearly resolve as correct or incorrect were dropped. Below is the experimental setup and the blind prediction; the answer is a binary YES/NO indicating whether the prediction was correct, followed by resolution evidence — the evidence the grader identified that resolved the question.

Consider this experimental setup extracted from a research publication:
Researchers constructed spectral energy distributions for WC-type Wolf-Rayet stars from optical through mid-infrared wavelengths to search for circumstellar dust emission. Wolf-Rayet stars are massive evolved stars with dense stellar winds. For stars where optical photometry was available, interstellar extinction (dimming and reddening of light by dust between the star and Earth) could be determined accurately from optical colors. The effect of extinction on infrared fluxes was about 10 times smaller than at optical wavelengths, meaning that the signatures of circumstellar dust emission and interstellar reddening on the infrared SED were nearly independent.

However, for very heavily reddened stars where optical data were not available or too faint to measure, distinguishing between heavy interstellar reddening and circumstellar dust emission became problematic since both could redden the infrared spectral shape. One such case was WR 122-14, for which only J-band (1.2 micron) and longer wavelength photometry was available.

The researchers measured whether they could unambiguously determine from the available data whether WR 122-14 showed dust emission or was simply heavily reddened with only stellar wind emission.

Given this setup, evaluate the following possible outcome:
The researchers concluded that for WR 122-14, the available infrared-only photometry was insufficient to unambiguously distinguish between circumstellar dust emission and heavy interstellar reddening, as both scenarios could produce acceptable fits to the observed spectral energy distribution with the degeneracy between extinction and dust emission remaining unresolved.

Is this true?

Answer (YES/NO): YES